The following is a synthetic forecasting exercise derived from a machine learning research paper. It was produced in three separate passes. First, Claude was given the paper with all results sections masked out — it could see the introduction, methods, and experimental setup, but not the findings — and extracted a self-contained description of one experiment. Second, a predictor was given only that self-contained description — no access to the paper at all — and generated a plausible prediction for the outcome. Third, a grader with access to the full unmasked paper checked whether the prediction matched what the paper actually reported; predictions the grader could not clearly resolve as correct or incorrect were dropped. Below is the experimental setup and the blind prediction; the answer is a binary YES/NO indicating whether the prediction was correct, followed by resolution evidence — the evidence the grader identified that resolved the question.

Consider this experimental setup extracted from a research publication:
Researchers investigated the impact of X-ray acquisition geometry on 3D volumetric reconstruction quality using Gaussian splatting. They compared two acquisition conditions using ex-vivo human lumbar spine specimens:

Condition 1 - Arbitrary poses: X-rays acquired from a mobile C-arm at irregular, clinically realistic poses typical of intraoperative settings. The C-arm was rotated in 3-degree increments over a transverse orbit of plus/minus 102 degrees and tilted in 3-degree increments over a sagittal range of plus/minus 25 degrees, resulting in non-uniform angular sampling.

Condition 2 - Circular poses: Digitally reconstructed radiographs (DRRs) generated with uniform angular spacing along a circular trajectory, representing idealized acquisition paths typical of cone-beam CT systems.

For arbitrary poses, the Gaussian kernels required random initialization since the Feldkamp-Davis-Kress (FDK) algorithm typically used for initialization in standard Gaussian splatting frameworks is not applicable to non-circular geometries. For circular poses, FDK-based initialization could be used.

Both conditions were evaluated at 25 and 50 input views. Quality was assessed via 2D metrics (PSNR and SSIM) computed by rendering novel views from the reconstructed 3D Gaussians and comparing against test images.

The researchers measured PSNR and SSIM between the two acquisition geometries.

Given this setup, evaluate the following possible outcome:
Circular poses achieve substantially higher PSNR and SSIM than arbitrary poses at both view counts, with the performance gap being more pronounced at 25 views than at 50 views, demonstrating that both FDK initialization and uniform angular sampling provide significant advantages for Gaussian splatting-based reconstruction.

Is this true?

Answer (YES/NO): NO